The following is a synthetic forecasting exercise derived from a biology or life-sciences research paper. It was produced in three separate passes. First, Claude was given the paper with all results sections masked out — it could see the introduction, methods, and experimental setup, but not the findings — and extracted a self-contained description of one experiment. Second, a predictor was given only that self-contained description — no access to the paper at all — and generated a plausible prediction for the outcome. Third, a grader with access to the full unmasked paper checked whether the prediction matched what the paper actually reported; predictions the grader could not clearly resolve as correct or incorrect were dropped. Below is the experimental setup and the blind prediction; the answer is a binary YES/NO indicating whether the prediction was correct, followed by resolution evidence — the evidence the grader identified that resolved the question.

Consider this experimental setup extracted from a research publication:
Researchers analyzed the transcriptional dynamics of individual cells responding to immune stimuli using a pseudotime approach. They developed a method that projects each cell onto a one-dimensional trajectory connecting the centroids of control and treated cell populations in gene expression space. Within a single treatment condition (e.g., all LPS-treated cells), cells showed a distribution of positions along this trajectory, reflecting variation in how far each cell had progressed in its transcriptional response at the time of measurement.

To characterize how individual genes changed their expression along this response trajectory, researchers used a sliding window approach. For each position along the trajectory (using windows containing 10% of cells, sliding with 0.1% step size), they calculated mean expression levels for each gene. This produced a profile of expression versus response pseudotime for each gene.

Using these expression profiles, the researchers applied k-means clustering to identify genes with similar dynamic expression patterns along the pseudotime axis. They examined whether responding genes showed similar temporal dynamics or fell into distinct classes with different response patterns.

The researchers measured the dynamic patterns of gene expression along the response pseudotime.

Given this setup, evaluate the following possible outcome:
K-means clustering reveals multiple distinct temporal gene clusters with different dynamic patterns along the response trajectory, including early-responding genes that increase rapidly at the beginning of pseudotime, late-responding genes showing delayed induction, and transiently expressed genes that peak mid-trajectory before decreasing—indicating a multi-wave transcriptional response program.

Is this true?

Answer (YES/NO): NO